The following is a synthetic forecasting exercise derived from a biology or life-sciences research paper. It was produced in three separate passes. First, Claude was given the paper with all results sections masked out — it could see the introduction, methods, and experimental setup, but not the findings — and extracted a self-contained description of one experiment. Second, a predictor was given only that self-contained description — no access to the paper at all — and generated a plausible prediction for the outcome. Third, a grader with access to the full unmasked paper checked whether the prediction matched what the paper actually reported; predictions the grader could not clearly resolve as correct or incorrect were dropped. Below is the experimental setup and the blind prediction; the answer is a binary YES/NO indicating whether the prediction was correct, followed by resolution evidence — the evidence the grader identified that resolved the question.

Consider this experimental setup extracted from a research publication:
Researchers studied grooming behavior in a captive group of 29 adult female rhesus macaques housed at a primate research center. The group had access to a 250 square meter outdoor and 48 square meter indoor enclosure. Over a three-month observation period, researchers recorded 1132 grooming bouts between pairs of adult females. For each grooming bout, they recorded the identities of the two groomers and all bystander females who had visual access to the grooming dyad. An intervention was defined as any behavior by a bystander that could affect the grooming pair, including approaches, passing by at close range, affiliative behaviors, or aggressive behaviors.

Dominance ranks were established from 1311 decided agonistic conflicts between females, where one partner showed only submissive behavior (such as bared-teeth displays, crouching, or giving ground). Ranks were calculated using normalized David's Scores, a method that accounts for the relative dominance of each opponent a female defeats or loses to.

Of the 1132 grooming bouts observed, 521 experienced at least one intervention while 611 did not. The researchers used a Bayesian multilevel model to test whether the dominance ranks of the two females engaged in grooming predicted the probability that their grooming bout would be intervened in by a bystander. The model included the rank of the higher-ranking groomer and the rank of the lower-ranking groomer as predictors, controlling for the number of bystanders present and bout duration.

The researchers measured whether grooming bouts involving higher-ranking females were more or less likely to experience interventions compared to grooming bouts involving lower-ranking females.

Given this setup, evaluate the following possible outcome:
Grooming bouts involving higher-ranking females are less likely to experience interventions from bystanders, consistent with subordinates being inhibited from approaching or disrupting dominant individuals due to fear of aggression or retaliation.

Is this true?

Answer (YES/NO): YES